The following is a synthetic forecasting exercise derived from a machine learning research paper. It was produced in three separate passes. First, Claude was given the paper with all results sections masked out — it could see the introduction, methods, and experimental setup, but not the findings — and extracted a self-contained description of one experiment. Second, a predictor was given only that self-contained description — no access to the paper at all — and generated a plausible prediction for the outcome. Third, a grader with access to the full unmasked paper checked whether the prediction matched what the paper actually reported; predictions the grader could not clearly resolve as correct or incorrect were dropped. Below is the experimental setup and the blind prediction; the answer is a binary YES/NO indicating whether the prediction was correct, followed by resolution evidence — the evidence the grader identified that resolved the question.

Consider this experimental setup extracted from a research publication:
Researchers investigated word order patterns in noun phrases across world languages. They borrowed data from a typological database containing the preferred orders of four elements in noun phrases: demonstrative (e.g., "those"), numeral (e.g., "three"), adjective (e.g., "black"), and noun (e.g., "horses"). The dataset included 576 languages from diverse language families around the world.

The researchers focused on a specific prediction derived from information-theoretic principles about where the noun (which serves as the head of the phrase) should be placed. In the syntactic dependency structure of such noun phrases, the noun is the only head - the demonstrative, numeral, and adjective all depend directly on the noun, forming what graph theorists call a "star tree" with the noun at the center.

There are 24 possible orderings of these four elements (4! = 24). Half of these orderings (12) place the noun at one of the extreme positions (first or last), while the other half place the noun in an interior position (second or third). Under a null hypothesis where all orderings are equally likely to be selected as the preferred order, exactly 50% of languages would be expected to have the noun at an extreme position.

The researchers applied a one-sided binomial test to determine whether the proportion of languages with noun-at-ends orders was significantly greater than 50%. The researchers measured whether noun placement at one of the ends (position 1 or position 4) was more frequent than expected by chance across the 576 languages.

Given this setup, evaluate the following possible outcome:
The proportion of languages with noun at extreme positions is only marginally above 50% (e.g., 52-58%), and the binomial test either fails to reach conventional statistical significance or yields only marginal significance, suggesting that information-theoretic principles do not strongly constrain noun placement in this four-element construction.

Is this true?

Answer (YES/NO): NO